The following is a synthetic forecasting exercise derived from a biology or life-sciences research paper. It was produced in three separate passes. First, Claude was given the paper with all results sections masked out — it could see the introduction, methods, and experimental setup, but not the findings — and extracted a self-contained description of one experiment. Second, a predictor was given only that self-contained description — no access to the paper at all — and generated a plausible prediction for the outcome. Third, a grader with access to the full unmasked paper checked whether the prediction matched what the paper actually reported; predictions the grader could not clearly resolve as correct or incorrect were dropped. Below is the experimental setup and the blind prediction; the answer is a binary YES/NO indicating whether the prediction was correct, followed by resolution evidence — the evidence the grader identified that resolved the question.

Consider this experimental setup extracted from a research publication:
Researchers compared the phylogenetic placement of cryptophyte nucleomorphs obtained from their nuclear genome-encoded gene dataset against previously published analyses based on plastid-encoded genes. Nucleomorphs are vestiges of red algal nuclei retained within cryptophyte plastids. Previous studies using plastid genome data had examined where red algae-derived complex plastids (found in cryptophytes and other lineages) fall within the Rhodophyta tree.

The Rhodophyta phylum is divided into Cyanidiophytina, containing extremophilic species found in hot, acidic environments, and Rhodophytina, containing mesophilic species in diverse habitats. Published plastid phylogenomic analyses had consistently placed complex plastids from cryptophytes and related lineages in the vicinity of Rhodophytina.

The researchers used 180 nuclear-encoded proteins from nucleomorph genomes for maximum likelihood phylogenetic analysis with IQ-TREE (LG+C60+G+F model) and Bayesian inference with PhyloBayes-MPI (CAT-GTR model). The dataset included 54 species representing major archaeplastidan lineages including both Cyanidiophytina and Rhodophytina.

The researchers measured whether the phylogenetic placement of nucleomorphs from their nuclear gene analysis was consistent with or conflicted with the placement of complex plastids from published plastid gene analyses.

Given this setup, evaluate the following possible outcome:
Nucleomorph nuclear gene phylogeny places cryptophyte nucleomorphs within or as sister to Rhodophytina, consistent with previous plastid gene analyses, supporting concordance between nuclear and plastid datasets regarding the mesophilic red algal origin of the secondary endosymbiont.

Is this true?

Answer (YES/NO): NO